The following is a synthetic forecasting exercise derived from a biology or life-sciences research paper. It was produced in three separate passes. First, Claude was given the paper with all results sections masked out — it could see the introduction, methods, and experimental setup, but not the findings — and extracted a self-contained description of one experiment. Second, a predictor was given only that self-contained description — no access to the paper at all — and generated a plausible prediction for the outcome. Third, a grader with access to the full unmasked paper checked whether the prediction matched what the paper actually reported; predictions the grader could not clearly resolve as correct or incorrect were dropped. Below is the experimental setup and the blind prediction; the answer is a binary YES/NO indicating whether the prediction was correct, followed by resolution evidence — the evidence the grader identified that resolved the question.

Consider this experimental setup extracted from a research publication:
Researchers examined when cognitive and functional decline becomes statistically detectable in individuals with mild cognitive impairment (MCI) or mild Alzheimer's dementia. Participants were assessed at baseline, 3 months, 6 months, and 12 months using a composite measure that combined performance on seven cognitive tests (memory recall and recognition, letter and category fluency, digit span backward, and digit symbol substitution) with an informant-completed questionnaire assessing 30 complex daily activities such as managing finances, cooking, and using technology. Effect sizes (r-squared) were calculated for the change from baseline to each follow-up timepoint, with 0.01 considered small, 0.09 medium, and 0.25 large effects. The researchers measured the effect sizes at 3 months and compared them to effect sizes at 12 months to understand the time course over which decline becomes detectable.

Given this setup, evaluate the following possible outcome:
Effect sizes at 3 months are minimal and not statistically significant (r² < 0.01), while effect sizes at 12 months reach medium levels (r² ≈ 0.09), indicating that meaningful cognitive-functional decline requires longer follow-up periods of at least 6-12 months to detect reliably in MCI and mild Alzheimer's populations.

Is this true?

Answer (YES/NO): NO